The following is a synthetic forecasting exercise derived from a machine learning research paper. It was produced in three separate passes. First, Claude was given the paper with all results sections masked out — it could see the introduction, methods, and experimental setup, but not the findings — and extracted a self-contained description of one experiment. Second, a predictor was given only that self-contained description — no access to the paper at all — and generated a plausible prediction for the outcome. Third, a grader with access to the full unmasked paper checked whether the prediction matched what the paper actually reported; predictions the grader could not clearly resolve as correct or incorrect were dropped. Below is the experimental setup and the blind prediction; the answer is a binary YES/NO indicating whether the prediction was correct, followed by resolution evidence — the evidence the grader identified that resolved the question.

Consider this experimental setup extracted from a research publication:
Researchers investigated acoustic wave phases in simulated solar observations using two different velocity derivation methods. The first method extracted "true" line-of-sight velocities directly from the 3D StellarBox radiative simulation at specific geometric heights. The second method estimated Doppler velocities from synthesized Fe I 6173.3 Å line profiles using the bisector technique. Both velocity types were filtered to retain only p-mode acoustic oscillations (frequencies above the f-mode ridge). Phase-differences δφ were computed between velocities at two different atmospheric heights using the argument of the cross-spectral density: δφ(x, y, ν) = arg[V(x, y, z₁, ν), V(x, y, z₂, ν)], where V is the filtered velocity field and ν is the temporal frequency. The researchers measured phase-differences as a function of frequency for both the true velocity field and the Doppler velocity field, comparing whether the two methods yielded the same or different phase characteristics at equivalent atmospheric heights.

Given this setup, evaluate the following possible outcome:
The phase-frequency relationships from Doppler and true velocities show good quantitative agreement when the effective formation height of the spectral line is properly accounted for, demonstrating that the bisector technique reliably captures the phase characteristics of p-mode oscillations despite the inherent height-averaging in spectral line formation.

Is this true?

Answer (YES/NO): NO